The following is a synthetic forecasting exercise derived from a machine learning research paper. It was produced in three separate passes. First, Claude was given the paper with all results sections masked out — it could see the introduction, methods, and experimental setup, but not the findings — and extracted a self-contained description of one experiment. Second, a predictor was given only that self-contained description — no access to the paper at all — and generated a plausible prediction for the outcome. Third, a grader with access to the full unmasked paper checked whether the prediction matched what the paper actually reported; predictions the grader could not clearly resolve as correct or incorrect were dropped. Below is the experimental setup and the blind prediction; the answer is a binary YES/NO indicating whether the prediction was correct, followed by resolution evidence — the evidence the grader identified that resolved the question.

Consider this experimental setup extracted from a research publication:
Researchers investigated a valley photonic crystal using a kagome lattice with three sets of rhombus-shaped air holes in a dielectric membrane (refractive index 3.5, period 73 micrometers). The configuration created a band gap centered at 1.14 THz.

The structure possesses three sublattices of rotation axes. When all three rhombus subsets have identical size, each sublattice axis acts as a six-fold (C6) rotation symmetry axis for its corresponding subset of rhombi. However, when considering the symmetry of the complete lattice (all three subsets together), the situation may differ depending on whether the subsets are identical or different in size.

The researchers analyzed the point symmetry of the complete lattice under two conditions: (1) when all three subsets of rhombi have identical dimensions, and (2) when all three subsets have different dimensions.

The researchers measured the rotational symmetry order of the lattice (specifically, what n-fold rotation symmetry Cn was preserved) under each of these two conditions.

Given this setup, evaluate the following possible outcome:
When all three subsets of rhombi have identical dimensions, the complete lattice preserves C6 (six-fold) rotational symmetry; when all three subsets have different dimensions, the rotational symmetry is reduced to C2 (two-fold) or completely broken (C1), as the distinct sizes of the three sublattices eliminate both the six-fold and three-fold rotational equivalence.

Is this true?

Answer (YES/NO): NO